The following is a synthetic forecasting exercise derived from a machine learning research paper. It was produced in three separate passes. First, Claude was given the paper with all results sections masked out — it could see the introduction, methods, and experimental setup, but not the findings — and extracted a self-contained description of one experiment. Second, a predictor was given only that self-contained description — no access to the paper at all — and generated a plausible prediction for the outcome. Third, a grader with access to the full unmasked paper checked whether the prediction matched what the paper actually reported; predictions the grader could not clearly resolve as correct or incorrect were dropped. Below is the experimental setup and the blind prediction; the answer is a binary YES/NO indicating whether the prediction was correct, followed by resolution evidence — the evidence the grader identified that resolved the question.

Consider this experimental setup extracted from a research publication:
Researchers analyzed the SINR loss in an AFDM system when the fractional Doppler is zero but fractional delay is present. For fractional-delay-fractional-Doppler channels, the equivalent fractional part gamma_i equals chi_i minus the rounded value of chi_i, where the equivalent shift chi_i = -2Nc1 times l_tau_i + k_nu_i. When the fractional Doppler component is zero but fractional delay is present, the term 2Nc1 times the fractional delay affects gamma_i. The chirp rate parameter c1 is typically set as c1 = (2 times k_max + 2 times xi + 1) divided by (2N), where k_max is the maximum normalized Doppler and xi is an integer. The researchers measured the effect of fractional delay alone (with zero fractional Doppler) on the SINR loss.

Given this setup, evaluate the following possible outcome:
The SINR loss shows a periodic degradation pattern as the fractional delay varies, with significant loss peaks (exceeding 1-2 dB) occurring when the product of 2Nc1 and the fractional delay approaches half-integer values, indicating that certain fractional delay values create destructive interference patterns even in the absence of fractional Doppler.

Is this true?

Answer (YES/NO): NO